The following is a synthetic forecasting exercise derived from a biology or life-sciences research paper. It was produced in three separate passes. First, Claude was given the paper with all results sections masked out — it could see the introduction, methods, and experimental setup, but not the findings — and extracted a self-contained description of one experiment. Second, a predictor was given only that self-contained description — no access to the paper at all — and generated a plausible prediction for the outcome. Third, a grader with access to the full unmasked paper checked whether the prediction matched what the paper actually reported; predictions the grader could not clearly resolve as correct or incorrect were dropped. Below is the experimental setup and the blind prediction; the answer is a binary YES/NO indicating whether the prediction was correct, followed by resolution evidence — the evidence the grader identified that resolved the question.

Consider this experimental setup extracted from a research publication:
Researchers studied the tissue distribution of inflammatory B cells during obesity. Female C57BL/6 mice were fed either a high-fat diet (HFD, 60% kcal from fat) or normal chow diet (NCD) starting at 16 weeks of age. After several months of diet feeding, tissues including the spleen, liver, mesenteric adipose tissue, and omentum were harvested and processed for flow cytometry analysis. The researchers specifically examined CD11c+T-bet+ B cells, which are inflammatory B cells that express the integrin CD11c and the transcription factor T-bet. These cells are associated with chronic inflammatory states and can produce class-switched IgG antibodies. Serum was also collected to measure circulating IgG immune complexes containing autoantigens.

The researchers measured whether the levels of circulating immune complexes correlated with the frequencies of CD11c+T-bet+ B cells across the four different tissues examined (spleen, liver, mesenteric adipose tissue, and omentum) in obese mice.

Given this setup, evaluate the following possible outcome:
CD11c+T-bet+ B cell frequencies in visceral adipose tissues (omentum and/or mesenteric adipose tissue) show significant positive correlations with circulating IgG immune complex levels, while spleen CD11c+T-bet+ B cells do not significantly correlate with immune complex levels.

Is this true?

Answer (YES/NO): NO